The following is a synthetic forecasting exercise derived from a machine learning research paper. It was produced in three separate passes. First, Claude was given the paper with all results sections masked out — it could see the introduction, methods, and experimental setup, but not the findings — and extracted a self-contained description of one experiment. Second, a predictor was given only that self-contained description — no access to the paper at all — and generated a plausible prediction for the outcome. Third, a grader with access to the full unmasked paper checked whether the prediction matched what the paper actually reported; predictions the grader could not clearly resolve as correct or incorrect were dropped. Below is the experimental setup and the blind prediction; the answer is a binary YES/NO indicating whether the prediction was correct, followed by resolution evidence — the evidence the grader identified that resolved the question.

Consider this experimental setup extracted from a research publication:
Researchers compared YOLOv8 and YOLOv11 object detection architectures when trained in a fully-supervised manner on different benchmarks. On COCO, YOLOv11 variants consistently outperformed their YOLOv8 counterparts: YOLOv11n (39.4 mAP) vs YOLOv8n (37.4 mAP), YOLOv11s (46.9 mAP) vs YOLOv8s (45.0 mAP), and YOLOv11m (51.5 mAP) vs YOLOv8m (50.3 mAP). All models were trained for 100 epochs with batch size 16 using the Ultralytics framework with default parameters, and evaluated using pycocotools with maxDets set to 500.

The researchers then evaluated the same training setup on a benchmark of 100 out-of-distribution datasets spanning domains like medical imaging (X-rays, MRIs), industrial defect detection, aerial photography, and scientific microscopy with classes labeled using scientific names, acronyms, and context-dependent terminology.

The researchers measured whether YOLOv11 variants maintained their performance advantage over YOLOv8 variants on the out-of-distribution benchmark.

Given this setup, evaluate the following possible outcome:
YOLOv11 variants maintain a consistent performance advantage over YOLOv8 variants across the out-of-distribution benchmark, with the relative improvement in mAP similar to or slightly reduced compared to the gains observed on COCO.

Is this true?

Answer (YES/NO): NO